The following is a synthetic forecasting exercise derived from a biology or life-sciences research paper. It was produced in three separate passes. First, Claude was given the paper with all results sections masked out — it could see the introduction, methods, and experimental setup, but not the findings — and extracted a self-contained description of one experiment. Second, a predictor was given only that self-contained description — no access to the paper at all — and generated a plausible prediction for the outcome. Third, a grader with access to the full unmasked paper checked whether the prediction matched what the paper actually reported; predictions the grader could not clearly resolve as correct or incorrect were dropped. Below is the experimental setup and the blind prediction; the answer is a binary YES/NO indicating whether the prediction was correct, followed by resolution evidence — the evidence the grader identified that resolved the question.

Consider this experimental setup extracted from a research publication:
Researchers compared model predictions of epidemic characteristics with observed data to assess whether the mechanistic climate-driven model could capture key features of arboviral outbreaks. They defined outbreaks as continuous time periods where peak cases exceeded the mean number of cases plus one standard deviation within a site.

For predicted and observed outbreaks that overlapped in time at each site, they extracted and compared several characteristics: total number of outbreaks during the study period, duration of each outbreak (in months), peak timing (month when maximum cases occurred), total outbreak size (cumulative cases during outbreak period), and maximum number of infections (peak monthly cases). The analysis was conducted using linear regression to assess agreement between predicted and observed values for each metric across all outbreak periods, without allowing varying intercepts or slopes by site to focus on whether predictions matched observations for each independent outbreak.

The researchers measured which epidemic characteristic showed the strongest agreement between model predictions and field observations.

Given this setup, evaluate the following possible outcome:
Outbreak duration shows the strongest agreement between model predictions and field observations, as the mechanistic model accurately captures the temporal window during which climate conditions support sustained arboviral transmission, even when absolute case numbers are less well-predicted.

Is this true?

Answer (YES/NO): NO